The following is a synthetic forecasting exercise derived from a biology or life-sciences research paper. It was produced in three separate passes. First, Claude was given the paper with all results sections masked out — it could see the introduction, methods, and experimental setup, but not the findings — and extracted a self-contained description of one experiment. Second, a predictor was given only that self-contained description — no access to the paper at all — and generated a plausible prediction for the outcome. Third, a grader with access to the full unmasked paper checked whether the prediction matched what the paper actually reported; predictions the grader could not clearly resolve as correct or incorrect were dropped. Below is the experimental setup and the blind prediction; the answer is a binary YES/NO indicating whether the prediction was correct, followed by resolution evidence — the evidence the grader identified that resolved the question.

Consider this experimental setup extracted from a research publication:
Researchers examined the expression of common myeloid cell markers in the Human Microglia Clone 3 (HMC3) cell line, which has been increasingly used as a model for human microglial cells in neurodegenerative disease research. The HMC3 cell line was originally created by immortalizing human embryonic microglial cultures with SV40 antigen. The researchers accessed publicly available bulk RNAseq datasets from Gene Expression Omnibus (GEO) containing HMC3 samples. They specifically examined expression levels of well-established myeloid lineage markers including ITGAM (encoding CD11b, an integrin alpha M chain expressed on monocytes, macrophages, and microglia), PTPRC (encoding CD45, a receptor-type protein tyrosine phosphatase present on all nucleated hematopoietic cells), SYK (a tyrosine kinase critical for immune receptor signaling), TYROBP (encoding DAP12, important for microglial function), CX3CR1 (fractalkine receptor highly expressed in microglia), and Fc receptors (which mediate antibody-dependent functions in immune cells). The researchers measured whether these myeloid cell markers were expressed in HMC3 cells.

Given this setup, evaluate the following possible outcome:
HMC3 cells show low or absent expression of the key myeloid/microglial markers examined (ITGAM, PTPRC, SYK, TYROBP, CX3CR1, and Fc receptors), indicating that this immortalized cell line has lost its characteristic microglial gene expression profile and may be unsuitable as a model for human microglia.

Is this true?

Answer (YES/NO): YES